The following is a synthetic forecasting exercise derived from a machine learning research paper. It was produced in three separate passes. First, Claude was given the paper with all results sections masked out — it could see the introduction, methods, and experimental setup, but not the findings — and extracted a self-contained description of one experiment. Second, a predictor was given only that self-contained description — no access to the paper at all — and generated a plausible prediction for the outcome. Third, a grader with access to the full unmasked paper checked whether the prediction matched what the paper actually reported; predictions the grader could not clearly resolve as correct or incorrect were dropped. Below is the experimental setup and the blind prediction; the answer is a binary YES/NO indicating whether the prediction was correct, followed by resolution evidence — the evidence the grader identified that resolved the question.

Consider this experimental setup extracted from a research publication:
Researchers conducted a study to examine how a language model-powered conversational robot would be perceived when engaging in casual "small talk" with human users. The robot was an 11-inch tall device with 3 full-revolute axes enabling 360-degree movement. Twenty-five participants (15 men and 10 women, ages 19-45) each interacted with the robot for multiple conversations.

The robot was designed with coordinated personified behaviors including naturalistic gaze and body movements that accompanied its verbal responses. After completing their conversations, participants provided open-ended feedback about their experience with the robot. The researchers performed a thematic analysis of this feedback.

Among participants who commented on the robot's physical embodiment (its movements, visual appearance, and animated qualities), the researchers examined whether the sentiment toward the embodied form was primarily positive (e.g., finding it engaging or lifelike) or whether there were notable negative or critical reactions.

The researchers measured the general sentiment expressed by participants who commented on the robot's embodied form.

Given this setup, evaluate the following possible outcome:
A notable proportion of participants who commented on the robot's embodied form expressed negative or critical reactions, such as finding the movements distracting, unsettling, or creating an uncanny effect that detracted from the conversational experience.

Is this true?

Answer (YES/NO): NO